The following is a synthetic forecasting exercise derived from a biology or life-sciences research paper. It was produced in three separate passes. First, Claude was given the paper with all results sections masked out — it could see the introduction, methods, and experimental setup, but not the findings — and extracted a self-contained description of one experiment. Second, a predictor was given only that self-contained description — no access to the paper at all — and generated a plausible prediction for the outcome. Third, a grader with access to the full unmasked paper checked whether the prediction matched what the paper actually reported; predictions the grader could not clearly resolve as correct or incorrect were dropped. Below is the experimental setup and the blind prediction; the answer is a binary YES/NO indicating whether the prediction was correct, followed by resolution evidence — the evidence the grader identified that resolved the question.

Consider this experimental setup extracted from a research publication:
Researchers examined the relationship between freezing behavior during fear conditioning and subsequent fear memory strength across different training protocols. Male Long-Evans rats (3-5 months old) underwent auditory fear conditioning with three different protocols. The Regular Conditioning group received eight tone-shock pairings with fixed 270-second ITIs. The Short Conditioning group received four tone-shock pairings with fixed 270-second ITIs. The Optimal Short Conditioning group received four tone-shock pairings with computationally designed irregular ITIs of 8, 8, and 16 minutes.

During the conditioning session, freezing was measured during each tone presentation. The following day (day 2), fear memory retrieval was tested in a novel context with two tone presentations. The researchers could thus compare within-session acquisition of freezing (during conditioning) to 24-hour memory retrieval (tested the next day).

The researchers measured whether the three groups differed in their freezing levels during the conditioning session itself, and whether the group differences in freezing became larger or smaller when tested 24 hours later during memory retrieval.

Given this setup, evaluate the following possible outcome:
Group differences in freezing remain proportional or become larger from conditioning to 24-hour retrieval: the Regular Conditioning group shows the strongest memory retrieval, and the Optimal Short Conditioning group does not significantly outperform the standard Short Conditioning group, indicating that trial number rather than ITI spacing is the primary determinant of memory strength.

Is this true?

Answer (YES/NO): YES